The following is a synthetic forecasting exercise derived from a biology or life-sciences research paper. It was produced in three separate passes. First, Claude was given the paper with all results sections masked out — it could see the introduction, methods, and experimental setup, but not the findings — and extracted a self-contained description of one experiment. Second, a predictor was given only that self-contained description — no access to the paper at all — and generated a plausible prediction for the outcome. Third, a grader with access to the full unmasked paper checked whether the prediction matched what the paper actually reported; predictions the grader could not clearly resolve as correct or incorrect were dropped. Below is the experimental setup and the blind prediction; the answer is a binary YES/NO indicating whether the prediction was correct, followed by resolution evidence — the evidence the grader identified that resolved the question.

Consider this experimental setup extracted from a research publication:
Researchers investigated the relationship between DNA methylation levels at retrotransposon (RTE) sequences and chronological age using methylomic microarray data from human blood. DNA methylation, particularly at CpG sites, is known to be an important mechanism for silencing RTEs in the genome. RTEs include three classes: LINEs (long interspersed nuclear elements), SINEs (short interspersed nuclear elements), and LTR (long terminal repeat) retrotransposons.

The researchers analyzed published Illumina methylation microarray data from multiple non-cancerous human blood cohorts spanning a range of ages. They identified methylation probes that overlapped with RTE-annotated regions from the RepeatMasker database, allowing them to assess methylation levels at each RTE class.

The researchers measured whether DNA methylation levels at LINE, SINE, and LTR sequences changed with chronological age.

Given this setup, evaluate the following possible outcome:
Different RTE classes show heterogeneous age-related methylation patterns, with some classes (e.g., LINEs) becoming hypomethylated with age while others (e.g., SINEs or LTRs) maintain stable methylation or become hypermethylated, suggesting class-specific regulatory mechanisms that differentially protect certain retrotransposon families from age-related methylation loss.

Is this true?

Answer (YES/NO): NO